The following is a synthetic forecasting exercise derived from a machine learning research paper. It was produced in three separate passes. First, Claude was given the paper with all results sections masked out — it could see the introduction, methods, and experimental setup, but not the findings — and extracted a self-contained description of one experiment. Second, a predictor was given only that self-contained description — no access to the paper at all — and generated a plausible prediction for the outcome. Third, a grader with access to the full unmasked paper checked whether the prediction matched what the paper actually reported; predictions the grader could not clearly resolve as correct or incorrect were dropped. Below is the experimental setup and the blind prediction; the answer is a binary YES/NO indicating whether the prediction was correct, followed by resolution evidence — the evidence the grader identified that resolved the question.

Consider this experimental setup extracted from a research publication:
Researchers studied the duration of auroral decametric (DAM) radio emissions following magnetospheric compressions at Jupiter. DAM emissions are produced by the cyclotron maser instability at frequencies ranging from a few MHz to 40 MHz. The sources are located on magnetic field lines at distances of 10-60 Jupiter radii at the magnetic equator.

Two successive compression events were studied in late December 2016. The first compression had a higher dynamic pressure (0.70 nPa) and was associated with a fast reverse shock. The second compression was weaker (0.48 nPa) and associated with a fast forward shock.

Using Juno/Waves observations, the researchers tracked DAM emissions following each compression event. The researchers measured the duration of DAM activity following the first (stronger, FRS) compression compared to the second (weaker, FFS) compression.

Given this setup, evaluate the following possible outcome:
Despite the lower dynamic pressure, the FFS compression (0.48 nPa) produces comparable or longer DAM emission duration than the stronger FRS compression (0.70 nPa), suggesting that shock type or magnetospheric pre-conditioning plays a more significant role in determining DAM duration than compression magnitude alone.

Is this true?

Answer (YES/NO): NO